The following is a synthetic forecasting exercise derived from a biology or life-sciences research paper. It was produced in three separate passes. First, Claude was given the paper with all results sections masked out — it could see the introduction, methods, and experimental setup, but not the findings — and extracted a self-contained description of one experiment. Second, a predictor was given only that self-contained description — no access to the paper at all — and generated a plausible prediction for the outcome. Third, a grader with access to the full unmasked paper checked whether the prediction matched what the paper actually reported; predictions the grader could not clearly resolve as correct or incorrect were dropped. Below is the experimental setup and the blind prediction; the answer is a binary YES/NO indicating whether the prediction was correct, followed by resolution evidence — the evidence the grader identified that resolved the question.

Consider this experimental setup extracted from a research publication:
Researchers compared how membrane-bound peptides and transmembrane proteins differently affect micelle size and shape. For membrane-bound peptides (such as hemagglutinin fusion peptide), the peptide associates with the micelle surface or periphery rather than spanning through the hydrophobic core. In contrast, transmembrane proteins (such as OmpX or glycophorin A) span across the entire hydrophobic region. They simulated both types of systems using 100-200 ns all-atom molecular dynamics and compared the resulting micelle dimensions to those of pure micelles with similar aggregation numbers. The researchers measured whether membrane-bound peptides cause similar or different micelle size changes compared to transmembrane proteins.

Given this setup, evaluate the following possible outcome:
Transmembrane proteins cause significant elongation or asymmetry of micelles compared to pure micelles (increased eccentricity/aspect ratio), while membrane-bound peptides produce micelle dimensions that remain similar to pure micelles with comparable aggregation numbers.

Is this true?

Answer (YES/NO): YES